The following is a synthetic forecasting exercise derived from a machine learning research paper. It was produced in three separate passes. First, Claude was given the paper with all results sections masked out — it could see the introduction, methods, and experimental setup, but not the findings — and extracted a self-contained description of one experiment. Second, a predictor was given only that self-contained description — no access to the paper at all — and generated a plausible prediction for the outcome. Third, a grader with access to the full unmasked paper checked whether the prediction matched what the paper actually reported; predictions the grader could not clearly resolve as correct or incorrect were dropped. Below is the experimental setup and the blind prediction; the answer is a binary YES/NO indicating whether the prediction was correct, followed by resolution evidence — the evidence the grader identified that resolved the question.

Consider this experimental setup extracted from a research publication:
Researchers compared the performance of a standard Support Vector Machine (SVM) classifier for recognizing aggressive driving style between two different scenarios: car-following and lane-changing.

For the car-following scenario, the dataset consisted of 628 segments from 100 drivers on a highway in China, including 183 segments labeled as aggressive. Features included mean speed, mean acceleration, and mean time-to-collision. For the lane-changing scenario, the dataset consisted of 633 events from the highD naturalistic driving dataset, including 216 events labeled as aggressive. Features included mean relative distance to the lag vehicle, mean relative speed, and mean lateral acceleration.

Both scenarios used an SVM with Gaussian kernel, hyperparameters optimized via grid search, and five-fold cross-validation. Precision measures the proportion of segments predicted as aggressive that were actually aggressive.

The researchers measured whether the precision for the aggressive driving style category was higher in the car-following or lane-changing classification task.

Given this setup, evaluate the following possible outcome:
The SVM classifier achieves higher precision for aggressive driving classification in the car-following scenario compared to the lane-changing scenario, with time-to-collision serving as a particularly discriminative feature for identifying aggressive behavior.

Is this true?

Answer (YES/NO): NO